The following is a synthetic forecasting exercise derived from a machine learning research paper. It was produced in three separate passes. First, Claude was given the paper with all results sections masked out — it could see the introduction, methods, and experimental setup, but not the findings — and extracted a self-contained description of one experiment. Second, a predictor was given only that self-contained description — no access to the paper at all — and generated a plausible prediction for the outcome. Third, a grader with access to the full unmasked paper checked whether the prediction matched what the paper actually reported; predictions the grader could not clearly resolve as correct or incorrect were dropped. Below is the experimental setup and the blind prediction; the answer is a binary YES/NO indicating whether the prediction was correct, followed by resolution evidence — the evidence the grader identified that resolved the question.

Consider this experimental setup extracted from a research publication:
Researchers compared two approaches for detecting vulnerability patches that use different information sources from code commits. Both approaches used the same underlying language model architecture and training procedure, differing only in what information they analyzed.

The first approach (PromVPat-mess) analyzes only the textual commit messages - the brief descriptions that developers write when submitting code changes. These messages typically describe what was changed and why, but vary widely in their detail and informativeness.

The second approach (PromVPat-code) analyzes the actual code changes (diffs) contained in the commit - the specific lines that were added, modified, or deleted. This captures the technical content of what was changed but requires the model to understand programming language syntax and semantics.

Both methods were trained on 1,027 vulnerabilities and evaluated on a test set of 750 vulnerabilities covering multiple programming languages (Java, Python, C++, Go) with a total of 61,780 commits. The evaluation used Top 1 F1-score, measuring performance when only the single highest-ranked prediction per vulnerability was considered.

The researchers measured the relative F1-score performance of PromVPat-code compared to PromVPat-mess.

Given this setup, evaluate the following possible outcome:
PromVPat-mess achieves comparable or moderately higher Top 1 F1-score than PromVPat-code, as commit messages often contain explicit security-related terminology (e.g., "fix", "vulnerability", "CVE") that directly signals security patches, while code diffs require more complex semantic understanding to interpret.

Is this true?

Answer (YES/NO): NO